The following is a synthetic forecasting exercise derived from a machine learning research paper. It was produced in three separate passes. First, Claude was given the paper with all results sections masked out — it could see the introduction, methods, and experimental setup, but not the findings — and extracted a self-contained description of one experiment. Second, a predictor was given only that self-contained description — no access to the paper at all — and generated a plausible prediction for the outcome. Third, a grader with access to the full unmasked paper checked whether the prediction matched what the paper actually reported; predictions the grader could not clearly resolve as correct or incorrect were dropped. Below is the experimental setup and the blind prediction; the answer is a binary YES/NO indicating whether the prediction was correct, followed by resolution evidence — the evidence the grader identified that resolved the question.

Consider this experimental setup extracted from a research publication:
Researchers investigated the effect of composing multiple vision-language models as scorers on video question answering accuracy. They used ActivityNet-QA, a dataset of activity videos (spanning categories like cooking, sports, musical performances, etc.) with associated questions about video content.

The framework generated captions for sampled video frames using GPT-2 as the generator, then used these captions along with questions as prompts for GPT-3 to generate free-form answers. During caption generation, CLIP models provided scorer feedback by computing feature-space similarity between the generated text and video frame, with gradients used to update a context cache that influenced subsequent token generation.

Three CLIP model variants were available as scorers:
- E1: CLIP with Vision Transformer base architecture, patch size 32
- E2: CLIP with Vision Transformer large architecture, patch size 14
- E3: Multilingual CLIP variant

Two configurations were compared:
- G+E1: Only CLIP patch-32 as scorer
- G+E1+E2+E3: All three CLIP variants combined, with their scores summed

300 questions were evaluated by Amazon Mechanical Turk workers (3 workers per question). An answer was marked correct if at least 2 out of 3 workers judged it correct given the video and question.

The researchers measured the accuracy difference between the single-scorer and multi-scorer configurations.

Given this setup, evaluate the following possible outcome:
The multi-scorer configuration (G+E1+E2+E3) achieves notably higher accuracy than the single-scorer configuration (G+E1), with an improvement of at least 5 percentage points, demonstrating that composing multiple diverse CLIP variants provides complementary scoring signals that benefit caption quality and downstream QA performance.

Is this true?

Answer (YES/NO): NO